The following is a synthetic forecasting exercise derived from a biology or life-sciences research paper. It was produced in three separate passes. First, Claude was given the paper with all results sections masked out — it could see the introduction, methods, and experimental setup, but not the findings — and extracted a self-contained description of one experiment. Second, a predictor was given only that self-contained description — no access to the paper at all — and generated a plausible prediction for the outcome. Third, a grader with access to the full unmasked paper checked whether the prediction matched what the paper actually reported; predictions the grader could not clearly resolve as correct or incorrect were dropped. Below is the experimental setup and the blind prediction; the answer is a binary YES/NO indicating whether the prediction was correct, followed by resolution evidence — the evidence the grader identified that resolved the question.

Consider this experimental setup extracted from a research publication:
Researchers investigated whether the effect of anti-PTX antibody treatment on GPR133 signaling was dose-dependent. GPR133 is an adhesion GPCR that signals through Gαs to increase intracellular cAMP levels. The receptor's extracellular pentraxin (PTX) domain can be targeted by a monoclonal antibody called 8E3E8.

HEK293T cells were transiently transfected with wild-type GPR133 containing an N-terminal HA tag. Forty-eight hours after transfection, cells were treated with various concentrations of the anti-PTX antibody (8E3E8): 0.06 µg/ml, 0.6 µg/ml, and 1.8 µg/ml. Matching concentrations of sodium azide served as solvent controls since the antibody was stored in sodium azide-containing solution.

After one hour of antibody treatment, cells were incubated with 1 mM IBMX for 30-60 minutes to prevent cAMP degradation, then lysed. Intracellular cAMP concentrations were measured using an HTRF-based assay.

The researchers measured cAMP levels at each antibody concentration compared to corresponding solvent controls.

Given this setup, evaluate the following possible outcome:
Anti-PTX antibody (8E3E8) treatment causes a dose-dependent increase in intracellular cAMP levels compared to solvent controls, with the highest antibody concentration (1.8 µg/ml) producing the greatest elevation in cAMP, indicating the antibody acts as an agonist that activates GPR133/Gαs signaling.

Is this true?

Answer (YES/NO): YES